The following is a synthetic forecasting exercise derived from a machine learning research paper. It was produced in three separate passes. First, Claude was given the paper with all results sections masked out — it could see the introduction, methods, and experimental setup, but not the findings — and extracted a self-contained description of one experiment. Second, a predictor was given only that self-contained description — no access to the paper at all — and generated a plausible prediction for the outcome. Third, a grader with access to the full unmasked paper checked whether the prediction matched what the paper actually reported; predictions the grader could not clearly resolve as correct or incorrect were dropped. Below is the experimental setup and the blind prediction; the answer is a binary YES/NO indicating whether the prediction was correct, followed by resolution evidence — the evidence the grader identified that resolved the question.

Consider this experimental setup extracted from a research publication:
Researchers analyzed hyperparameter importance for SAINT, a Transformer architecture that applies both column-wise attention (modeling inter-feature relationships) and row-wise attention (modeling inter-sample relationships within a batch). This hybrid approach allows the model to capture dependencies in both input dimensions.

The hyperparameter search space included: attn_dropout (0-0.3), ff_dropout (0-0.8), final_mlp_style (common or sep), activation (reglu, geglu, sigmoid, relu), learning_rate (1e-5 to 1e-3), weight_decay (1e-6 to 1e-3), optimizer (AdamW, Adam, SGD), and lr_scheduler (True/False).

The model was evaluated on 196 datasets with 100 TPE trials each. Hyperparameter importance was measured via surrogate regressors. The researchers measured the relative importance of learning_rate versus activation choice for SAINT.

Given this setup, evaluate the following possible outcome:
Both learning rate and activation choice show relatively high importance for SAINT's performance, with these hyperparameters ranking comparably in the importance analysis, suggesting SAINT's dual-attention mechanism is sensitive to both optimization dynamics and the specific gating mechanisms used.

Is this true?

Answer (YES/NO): NO